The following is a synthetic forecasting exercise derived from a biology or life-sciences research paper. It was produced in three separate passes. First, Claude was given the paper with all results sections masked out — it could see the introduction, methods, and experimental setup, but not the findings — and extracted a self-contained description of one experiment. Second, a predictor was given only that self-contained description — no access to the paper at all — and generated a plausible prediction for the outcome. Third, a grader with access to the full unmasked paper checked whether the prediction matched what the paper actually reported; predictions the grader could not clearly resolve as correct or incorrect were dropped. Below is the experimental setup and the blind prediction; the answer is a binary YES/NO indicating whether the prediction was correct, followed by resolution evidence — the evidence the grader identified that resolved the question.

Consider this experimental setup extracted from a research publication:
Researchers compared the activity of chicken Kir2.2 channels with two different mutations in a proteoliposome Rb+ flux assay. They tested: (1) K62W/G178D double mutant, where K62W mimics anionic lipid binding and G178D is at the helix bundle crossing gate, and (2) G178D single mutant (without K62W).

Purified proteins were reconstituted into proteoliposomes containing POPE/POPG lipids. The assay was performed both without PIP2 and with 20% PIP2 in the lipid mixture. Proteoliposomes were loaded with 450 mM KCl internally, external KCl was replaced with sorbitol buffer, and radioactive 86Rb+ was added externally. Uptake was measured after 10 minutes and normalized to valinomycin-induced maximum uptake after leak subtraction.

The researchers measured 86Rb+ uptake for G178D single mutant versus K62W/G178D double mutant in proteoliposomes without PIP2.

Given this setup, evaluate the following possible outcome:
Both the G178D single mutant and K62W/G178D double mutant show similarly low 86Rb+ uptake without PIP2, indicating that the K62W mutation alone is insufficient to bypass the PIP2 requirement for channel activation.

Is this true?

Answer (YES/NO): NO